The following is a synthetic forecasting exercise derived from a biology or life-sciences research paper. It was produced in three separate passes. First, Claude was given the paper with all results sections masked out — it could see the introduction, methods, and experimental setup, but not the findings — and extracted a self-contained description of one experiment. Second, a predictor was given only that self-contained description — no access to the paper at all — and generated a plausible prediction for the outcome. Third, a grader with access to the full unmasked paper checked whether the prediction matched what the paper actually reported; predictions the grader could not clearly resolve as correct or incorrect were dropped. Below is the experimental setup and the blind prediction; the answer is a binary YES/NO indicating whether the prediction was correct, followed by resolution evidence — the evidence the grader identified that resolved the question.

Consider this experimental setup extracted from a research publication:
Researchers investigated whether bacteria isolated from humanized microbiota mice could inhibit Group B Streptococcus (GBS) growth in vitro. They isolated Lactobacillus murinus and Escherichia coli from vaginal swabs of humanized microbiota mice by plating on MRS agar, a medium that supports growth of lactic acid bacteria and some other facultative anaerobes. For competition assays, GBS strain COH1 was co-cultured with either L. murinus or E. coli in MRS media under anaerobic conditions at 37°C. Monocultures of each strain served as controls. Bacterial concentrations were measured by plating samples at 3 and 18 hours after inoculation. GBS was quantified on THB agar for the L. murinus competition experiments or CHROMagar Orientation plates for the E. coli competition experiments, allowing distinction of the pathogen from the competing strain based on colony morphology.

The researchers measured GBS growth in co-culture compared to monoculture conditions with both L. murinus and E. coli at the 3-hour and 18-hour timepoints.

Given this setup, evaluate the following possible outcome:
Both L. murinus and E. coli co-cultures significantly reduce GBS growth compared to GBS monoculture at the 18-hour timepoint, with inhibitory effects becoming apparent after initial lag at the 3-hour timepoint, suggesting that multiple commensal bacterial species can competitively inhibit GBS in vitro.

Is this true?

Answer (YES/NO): NO